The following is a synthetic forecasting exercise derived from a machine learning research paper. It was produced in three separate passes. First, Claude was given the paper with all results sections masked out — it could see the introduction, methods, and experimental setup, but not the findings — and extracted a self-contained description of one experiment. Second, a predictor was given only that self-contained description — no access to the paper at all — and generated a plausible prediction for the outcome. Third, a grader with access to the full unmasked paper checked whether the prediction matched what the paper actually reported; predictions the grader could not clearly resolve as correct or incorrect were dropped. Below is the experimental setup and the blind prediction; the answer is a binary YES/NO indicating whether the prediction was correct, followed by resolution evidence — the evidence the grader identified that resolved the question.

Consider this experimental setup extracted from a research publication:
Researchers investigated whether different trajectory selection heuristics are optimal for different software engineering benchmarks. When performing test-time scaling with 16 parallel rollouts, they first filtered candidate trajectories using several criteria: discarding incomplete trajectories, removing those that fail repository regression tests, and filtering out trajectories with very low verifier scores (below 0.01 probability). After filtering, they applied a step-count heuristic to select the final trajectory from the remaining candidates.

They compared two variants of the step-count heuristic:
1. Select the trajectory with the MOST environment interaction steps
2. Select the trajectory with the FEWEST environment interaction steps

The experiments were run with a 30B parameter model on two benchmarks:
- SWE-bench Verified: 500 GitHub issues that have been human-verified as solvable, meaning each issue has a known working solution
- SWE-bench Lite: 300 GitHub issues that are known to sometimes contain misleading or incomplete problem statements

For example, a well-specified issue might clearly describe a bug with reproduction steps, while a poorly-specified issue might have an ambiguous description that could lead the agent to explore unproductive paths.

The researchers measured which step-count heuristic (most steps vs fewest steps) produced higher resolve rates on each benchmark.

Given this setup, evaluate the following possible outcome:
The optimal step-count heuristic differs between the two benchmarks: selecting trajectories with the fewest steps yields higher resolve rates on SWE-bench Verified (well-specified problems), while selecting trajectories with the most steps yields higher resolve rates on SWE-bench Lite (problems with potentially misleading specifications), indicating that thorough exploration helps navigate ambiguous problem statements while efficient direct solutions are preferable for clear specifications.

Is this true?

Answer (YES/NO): NO